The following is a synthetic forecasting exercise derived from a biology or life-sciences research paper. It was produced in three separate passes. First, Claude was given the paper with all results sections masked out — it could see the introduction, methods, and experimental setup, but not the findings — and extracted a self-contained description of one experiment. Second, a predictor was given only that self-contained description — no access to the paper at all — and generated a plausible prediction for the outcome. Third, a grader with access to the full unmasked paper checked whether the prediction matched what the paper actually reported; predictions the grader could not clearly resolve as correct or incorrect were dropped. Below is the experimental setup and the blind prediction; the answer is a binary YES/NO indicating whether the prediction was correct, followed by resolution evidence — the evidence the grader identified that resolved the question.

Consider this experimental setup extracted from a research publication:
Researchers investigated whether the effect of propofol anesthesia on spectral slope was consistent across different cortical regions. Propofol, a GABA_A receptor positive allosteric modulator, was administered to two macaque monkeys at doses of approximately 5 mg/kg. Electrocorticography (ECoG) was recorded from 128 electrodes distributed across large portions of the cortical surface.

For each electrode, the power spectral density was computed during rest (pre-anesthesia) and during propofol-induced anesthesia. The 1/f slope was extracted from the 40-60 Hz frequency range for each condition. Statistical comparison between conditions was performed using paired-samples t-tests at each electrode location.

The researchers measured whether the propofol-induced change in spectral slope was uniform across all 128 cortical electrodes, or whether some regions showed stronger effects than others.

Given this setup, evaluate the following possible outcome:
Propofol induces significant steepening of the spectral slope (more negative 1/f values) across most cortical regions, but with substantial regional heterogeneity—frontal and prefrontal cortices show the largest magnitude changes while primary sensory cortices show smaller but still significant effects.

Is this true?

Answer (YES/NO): NO